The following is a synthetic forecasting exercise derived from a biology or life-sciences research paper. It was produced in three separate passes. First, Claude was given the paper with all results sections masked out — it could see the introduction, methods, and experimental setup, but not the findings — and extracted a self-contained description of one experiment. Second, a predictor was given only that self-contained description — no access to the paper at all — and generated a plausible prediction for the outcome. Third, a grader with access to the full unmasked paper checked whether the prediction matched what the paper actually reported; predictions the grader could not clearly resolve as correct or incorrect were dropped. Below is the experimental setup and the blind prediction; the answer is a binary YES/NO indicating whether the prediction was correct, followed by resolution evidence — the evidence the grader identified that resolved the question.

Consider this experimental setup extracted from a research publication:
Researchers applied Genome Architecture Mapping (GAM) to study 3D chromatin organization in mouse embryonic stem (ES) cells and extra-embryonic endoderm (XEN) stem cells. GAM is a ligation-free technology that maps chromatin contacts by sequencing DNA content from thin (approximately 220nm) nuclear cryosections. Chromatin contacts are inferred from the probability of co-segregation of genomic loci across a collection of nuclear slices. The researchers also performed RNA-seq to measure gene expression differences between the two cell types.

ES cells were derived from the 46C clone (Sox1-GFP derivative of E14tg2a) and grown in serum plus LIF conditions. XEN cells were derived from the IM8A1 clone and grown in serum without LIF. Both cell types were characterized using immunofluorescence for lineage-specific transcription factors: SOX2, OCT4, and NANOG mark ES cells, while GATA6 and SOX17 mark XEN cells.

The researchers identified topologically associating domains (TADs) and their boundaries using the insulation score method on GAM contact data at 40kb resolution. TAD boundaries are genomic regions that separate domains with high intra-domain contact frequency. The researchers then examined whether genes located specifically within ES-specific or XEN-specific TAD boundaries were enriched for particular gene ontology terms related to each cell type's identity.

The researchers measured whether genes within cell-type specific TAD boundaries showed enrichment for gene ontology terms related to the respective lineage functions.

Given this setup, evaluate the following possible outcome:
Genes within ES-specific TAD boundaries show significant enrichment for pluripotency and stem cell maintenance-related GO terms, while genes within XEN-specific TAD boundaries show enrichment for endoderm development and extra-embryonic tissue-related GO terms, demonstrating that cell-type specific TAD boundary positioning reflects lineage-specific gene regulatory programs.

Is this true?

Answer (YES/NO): NO